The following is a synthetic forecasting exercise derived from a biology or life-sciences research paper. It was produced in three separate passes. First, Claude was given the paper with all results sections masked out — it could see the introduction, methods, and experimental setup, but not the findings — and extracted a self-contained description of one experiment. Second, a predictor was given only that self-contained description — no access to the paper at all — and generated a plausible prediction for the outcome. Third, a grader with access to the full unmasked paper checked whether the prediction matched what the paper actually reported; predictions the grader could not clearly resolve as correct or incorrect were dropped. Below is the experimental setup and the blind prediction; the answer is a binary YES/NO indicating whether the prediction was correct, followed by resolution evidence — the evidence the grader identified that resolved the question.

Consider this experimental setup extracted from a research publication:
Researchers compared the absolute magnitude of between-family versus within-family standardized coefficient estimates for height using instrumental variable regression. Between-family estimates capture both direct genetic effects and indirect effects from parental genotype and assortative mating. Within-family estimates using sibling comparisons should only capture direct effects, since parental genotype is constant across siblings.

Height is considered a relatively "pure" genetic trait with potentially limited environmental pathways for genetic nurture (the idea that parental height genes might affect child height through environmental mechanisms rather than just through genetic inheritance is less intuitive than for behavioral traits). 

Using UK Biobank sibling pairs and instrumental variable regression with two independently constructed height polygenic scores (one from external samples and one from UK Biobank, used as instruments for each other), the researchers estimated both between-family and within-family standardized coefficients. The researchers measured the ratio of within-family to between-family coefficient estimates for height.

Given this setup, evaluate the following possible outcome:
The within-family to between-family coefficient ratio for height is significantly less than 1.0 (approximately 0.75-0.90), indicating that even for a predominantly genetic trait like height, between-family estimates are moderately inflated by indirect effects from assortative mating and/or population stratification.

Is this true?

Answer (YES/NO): NO